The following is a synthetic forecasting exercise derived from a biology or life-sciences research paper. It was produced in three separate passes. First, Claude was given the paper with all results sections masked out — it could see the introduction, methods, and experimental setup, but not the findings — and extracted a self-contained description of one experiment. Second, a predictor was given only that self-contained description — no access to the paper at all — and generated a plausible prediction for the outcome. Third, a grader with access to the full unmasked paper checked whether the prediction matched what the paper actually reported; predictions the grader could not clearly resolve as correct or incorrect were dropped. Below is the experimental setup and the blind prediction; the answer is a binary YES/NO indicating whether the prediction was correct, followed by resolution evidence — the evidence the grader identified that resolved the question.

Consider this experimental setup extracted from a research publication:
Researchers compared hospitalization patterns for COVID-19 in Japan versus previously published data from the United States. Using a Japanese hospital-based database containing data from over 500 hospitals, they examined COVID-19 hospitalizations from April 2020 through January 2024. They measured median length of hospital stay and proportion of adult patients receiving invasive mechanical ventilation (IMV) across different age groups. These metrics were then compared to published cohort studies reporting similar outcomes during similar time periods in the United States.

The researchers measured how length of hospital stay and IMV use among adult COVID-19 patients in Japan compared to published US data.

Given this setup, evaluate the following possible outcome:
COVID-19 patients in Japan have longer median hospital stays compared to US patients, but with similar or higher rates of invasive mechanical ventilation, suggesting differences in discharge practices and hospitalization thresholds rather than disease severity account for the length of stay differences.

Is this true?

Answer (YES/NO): NO